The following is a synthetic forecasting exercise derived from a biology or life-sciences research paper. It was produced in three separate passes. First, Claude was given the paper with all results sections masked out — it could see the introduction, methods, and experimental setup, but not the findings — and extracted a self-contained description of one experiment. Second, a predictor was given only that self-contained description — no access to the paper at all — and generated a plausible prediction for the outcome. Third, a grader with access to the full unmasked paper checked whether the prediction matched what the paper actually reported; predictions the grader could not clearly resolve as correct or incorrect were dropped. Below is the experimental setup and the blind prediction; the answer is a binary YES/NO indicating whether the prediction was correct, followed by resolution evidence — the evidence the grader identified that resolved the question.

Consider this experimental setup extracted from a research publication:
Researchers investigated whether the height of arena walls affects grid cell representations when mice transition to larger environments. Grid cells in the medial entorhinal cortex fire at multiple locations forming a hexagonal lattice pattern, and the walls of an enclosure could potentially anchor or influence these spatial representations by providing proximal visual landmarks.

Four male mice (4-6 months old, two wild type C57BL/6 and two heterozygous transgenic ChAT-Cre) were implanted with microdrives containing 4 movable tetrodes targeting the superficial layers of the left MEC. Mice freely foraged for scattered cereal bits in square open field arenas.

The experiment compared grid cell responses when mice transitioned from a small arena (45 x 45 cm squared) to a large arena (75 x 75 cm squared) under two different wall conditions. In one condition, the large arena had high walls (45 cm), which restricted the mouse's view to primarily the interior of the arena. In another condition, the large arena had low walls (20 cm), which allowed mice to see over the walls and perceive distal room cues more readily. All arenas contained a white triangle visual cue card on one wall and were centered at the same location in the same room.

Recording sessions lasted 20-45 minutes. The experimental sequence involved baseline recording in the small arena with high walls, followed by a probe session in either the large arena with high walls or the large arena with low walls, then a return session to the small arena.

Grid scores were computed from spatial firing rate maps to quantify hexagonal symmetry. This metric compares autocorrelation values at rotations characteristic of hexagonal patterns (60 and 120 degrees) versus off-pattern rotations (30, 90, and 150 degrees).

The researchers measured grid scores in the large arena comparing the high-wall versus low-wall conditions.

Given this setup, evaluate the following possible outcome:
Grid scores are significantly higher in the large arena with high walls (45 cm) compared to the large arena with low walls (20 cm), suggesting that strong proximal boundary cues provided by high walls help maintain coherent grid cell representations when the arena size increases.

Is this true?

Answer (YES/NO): NO